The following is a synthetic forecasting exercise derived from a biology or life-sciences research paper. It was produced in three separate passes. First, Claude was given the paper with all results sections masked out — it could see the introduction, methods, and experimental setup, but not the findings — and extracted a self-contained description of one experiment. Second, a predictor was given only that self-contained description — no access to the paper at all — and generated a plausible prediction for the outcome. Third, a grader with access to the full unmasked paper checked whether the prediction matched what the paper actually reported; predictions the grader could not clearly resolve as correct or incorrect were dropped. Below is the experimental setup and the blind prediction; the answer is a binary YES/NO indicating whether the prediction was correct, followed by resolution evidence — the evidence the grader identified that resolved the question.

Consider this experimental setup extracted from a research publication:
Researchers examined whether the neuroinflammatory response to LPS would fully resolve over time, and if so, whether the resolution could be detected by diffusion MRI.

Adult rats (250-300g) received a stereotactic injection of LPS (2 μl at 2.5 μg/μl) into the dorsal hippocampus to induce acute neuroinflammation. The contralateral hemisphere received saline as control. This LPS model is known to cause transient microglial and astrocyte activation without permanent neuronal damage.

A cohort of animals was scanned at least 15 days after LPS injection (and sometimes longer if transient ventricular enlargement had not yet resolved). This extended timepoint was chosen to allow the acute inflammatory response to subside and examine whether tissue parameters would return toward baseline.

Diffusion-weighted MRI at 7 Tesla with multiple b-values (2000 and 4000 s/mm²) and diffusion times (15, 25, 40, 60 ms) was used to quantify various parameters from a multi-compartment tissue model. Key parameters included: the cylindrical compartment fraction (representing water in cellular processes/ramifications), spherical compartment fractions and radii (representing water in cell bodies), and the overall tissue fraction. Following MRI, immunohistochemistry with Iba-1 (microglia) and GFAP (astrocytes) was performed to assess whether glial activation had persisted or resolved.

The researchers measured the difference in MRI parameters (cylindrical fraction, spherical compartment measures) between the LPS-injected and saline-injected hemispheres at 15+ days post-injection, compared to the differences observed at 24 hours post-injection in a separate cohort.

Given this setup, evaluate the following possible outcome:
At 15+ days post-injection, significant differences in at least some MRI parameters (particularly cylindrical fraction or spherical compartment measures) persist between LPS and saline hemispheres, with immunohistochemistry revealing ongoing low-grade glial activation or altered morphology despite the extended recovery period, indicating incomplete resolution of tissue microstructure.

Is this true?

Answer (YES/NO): NO